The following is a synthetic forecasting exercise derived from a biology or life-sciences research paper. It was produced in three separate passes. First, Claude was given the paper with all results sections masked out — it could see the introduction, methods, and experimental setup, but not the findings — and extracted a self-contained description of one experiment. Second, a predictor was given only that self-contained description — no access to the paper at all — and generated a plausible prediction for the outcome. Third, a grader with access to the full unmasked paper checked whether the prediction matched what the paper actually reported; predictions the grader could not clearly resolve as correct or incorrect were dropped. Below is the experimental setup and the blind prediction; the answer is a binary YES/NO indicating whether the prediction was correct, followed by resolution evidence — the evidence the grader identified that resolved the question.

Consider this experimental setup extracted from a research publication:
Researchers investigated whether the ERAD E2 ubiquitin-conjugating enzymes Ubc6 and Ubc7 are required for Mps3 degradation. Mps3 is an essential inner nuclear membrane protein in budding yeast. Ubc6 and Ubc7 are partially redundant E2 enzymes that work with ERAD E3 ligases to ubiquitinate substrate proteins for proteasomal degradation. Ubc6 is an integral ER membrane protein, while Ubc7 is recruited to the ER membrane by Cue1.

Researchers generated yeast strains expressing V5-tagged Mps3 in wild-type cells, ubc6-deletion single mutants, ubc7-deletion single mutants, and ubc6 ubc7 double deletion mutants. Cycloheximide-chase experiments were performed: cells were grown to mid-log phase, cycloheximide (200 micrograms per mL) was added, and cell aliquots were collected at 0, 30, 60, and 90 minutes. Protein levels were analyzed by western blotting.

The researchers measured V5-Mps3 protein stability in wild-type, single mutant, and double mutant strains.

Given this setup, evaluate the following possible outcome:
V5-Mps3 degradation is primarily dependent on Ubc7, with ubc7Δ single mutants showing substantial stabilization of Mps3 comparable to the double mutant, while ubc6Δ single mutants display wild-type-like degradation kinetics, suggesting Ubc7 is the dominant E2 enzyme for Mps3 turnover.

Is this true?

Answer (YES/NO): NO